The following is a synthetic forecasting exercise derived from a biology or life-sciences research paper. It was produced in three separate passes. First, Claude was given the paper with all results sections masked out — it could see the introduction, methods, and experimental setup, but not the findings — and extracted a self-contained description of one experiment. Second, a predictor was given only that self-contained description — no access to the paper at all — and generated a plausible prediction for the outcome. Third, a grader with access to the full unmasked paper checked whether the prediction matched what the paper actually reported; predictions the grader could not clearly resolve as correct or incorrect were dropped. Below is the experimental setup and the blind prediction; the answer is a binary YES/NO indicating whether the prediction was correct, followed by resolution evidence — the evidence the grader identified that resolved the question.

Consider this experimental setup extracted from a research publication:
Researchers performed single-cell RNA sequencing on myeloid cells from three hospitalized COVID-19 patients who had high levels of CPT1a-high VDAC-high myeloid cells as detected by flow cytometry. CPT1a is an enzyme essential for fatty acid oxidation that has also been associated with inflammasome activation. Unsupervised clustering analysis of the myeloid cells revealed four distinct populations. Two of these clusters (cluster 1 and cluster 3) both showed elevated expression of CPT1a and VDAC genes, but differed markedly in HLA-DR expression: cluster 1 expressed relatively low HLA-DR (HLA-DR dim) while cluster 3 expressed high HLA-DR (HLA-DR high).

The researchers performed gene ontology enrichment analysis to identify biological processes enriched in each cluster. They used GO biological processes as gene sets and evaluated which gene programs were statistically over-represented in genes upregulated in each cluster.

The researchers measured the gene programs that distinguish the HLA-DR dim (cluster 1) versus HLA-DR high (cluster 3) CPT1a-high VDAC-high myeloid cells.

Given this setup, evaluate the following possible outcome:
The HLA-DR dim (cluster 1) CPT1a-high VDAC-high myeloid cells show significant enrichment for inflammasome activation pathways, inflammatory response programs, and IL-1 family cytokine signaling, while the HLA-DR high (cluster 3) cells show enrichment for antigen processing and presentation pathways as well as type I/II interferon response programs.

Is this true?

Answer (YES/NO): NO